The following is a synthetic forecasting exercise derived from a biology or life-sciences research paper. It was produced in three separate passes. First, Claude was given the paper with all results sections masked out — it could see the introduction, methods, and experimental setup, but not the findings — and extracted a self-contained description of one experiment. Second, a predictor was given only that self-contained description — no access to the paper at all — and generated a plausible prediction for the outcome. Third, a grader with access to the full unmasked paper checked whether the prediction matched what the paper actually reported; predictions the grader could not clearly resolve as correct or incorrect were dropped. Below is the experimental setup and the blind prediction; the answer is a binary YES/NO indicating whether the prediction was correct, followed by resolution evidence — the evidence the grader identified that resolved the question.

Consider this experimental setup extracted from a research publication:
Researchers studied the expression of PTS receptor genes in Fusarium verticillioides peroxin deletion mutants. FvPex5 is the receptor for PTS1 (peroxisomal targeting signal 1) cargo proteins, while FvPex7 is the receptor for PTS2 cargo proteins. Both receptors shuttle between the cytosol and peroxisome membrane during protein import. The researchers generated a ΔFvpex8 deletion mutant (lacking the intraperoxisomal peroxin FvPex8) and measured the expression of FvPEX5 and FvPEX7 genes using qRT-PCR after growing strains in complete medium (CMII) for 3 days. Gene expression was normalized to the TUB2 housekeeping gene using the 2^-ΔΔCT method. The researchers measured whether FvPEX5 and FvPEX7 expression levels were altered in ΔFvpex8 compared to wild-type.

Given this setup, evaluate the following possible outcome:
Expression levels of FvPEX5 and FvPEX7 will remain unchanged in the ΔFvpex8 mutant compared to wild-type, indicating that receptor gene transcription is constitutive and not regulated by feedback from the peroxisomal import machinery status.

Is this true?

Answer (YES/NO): NO